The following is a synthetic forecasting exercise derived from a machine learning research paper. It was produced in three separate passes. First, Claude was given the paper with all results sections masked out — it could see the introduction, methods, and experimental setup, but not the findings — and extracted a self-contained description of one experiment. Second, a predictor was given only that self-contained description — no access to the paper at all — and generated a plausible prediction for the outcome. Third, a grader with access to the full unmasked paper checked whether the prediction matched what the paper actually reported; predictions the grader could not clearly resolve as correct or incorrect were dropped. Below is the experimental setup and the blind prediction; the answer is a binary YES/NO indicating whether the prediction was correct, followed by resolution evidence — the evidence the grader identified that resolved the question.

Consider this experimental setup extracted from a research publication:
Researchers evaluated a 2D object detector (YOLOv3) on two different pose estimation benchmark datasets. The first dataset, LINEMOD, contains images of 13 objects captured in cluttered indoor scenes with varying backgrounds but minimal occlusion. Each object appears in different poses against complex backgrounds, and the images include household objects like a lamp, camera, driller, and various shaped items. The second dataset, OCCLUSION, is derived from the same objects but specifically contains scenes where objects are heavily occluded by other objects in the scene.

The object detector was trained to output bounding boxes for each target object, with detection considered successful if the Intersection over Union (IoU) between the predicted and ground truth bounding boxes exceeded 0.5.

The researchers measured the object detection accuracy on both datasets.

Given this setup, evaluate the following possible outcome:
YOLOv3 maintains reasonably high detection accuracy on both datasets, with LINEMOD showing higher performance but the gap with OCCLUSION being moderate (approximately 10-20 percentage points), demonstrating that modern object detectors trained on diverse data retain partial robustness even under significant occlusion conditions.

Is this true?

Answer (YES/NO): YES